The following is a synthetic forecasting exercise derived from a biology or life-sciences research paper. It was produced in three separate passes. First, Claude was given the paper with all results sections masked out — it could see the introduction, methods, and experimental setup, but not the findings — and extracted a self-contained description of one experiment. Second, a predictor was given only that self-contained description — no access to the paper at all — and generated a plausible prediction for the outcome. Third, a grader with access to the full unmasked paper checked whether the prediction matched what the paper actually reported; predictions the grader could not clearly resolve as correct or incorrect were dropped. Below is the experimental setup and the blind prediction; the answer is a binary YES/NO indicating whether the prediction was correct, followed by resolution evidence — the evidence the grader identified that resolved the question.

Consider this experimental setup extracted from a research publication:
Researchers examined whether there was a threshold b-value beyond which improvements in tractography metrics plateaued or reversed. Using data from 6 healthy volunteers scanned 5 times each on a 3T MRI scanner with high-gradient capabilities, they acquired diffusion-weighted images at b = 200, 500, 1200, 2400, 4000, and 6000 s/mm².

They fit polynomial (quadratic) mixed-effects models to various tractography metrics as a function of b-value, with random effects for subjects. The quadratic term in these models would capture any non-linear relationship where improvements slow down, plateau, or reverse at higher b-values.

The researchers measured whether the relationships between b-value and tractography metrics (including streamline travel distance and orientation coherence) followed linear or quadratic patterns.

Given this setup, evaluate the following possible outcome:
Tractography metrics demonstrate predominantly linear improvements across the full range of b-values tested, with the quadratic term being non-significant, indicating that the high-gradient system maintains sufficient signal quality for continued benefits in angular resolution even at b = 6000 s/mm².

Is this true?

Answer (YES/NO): NO